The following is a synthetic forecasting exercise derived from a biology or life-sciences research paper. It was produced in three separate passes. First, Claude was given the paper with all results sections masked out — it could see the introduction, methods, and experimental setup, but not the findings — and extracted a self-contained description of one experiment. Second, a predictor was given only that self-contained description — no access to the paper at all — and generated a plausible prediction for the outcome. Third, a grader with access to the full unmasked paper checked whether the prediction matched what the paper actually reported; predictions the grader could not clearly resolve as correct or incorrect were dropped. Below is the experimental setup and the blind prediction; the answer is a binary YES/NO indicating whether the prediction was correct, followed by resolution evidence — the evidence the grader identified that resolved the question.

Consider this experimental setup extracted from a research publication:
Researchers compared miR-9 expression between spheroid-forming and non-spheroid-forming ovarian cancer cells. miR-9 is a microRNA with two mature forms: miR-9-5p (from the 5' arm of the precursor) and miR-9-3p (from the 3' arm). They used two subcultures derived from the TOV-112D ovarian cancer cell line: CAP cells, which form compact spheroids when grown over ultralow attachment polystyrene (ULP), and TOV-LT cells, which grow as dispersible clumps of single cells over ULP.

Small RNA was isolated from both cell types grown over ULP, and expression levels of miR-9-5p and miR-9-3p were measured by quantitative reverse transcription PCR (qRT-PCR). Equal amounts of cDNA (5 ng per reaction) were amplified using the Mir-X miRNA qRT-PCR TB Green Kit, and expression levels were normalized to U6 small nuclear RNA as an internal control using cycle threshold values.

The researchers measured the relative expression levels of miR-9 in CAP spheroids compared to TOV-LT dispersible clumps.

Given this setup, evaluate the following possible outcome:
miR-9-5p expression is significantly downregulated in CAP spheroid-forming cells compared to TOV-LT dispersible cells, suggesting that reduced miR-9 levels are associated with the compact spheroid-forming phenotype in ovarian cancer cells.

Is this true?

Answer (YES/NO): YES